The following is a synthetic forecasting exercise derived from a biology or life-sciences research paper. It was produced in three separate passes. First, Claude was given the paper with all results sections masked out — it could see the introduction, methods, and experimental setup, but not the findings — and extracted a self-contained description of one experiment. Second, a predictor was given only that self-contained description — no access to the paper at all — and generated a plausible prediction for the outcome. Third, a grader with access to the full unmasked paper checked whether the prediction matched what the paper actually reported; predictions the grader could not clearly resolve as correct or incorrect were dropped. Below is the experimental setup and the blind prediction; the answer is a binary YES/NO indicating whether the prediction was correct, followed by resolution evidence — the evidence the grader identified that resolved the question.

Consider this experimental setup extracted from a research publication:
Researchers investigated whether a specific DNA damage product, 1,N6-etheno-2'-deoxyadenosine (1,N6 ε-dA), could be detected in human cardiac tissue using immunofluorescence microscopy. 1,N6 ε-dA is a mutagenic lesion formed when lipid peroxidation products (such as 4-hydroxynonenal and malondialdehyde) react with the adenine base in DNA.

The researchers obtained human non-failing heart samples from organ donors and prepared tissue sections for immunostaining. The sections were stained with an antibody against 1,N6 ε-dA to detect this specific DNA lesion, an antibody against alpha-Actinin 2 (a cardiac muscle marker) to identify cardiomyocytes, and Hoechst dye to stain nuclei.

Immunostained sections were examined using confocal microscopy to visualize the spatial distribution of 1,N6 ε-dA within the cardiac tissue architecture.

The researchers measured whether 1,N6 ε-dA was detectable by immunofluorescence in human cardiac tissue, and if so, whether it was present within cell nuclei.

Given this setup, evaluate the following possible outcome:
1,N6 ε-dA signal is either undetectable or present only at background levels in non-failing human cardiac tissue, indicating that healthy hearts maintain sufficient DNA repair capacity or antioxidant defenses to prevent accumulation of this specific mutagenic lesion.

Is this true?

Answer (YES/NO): NO